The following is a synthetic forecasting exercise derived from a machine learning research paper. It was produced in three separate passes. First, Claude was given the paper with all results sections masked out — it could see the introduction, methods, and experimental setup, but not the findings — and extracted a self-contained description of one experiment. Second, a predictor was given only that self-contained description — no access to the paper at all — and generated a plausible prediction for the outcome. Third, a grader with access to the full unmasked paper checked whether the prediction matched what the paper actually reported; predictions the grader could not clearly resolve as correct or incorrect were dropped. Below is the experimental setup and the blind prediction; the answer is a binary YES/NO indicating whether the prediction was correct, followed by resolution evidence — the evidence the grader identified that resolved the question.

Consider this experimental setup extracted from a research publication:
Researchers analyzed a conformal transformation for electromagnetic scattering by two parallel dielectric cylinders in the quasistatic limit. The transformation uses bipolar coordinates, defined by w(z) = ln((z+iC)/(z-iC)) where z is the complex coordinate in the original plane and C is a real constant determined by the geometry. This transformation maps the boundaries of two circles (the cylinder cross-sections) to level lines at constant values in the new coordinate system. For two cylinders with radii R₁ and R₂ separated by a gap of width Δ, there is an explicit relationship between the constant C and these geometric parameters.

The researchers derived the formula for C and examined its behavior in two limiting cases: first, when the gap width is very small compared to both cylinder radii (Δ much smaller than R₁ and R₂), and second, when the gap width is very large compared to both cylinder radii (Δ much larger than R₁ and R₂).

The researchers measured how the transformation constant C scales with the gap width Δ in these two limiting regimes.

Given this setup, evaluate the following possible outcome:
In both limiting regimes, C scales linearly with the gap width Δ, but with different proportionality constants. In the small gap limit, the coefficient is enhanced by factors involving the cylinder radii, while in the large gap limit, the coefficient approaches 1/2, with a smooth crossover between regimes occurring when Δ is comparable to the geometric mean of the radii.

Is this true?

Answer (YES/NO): NO